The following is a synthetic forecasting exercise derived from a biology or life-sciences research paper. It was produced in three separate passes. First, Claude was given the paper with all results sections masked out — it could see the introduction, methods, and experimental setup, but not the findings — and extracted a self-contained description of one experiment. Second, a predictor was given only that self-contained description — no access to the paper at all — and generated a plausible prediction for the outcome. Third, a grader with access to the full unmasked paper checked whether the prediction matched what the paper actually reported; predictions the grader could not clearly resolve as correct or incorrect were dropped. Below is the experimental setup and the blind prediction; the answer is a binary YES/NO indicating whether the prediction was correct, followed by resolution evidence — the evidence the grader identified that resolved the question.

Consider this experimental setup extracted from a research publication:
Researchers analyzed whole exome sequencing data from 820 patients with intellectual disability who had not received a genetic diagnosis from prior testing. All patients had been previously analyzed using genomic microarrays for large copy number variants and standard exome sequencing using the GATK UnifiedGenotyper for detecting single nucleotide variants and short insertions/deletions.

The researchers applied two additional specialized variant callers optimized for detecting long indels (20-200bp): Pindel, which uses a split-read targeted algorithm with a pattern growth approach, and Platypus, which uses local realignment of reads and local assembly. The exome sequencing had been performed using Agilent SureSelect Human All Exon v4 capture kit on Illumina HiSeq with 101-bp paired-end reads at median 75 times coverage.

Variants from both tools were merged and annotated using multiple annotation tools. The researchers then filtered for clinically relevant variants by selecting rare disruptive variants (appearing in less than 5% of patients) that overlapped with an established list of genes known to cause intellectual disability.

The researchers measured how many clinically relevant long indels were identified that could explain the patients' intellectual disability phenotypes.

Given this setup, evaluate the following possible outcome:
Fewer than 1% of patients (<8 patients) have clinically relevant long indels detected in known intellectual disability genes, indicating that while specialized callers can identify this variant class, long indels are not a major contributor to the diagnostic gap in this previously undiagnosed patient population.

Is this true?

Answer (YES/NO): YES